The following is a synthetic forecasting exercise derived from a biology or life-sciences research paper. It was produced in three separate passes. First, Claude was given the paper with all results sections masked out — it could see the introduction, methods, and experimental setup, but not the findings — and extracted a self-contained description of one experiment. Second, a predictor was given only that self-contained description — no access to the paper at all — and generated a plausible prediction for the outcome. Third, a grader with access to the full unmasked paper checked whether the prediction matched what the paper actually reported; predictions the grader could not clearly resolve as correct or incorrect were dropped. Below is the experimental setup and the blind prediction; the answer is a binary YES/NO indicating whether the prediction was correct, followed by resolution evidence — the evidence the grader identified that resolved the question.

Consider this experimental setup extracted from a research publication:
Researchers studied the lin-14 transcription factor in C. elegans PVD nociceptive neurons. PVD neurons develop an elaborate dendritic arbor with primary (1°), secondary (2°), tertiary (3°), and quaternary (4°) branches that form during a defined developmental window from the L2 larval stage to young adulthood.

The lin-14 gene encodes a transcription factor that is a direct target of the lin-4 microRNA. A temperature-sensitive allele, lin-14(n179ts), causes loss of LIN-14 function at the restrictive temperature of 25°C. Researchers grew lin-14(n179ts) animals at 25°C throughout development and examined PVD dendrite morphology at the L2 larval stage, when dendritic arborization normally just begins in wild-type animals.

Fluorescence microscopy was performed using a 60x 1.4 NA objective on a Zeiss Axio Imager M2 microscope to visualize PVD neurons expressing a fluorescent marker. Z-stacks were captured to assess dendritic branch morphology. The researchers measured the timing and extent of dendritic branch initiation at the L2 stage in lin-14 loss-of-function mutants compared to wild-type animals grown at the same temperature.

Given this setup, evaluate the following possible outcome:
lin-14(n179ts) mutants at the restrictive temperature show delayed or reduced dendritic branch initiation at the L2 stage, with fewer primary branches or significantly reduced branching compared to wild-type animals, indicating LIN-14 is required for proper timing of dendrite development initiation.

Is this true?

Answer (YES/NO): NO